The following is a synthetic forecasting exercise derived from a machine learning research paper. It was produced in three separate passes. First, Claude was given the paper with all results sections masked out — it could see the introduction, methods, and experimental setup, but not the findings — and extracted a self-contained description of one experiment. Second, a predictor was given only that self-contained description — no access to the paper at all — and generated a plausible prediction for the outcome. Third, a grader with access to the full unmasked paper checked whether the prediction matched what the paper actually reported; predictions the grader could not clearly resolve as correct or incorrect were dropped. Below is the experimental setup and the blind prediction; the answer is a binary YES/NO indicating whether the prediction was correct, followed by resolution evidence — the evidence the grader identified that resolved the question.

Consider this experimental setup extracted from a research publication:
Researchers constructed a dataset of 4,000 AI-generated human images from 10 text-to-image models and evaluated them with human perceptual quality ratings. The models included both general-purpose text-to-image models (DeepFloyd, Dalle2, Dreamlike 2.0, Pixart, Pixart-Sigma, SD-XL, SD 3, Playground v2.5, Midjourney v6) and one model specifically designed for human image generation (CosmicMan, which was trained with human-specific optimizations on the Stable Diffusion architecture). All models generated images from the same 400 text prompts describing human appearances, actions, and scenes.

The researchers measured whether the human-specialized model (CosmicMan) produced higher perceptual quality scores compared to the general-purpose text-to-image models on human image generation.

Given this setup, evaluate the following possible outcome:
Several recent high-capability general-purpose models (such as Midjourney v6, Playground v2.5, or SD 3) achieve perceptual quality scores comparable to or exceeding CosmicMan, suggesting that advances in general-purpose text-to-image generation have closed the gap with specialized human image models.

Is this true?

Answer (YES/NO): YES